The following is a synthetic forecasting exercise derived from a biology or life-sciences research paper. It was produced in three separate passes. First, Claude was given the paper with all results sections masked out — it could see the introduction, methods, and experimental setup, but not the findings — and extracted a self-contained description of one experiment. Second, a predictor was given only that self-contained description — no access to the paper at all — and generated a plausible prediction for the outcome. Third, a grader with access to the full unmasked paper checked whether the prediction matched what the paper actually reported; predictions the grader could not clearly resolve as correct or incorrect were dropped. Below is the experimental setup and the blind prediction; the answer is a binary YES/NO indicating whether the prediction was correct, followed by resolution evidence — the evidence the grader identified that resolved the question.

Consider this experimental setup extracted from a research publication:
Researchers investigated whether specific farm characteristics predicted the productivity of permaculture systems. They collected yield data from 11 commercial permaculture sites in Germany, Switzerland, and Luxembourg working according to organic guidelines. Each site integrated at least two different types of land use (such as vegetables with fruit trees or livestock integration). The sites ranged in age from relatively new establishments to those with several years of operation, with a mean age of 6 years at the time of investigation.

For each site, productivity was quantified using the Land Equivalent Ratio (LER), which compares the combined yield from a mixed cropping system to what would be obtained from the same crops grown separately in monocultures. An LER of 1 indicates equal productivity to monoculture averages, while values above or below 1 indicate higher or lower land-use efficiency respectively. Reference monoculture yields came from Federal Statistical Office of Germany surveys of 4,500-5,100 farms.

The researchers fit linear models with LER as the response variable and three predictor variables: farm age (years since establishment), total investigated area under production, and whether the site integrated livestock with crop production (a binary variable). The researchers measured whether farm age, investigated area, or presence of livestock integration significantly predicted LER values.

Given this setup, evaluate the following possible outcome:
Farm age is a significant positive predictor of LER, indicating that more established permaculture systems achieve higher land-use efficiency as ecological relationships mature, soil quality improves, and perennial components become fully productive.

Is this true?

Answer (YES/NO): NO